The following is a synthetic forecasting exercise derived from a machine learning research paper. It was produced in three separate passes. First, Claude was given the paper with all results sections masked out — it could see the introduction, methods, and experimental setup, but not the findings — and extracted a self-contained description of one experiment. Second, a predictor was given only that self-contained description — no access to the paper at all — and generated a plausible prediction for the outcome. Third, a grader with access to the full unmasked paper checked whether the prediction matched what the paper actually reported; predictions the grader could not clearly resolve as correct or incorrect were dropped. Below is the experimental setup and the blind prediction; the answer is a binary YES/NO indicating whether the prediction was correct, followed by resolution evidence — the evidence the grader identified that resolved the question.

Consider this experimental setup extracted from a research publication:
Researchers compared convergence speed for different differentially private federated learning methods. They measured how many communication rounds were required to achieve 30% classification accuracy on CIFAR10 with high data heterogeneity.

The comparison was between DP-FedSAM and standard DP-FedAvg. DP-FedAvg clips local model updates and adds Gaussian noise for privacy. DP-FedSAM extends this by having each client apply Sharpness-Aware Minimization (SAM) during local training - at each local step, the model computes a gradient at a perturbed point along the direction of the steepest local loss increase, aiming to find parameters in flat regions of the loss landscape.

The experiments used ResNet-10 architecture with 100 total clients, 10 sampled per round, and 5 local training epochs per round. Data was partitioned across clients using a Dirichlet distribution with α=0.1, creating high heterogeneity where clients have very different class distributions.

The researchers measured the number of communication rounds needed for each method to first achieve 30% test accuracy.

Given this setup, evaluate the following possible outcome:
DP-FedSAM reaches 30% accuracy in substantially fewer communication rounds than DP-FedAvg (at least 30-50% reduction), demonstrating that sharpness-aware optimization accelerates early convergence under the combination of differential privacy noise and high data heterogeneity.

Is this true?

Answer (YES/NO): NO